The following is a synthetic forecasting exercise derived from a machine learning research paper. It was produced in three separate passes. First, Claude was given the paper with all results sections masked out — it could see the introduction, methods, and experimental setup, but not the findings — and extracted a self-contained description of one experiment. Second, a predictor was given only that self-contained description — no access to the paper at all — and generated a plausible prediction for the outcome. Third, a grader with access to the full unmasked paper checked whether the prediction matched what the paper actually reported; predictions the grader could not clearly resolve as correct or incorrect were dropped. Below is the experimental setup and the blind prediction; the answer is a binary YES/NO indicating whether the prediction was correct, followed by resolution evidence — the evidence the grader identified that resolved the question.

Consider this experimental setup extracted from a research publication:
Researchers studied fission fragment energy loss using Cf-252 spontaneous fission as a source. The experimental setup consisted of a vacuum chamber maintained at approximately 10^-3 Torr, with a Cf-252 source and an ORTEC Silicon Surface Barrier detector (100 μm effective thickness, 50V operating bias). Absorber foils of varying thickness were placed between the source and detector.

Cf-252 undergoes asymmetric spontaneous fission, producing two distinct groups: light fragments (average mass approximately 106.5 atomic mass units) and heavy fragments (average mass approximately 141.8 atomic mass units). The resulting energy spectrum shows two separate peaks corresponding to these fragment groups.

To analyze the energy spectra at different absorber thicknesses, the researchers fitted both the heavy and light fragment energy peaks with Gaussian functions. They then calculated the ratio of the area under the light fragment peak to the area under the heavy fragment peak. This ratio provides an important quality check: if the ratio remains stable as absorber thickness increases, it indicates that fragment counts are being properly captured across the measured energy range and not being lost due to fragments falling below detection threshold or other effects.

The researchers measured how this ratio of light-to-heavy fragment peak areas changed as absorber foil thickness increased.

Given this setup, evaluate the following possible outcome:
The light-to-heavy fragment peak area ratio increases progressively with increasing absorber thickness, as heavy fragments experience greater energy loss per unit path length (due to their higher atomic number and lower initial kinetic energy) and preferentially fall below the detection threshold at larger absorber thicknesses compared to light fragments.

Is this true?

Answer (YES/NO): NO